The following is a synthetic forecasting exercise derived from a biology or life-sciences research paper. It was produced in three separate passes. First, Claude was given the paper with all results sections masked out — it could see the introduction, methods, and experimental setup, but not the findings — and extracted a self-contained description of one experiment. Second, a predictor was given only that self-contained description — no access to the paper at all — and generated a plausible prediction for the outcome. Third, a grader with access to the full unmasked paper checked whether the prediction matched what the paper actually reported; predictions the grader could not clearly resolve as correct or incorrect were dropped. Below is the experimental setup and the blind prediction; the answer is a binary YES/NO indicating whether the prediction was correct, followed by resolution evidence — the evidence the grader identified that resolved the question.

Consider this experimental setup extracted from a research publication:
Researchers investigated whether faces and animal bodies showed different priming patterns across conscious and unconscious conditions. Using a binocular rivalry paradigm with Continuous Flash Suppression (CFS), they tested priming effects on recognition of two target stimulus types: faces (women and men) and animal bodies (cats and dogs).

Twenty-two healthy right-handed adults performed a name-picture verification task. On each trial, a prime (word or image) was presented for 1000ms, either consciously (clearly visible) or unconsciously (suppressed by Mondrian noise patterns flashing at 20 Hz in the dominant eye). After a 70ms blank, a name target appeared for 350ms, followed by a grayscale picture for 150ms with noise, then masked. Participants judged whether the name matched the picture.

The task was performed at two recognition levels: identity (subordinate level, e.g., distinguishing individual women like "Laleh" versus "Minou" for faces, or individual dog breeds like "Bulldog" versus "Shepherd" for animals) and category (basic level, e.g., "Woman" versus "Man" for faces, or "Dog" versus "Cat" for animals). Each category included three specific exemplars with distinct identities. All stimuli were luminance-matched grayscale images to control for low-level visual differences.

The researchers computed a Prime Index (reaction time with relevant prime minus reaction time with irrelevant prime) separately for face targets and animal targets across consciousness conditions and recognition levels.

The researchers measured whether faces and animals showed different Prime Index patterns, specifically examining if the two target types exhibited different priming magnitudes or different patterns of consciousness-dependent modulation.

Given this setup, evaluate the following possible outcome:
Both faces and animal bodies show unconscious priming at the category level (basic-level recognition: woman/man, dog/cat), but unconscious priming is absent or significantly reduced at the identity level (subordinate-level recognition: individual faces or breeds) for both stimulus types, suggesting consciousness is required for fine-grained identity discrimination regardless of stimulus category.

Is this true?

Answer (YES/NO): NO